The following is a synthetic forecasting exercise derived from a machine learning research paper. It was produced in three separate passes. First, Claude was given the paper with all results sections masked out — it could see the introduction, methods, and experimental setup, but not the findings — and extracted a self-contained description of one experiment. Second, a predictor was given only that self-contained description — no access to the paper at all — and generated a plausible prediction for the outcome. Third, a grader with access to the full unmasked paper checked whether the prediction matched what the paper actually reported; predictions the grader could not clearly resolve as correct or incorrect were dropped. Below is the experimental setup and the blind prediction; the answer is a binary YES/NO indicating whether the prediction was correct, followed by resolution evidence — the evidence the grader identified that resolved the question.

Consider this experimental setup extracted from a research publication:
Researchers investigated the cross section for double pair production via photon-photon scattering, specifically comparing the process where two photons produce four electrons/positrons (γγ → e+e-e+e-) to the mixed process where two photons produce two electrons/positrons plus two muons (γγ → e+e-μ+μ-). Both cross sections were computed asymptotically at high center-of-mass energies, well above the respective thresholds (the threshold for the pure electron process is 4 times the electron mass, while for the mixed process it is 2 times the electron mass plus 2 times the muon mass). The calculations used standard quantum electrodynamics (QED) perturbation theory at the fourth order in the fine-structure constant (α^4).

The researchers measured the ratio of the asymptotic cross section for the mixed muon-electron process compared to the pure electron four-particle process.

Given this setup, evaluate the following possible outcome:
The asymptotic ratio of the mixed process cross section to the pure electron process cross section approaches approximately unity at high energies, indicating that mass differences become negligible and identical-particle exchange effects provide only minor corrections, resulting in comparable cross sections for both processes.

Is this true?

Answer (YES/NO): NO